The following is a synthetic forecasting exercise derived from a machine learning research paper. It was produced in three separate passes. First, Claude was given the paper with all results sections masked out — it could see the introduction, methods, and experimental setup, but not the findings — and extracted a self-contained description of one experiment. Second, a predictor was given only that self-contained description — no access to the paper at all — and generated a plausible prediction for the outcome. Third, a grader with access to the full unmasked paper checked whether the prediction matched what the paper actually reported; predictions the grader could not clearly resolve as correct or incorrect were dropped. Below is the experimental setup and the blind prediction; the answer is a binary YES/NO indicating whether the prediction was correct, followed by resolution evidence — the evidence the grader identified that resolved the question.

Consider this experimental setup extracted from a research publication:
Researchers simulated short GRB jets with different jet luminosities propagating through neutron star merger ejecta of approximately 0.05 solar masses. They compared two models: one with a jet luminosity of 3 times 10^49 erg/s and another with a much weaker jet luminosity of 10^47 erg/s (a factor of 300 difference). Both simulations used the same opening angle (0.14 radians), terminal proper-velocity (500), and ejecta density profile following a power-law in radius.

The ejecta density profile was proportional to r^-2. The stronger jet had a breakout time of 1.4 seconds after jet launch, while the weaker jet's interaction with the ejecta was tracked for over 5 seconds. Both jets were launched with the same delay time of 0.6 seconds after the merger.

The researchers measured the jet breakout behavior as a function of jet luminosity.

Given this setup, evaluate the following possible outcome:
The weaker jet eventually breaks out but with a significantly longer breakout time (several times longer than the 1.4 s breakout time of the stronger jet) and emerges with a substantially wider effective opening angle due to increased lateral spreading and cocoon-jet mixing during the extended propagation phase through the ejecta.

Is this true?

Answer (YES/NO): YES